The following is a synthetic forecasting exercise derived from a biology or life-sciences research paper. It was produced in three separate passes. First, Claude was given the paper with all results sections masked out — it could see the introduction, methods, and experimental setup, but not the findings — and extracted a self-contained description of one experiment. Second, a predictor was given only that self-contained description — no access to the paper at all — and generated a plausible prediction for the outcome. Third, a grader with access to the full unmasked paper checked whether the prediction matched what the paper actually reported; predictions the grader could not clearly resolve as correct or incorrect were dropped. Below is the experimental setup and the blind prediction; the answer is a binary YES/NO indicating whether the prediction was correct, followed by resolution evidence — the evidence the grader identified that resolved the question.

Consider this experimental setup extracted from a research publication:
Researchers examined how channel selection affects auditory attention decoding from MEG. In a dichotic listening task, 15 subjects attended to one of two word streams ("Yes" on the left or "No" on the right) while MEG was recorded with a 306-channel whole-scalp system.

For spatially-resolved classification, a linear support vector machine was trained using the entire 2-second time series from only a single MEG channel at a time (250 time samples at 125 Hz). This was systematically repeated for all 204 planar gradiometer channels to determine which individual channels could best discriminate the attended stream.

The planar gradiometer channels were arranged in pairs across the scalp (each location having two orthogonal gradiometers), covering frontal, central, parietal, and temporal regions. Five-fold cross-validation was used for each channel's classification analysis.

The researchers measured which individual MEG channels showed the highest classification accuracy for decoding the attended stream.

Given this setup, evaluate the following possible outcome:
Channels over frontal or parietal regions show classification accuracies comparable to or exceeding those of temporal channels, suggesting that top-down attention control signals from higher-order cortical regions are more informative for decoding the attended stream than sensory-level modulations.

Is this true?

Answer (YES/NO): NO